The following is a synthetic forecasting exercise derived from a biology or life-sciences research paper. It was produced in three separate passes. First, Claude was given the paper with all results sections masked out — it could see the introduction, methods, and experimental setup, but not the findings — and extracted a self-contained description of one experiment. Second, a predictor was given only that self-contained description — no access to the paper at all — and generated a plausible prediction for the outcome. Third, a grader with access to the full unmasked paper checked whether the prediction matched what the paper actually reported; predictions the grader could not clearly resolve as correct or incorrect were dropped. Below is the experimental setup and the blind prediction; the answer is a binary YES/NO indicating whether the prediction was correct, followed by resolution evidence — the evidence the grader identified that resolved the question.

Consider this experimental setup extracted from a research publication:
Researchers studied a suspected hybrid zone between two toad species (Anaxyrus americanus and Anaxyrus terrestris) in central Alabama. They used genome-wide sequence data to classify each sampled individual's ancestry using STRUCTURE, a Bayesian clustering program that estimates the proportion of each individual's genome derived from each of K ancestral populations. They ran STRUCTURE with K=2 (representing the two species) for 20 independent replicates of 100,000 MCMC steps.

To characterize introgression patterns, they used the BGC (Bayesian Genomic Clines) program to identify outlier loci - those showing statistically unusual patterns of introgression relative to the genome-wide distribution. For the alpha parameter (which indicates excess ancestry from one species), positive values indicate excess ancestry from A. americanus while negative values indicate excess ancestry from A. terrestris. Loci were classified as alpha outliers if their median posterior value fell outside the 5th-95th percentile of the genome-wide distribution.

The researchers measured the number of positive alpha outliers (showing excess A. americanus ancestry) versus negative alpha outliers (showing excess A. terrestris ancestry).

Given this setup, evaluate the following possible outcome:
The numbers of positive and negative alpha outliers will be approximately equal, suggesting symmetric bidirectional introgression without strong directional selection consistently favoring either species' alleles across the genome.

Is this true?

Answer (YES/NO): NO